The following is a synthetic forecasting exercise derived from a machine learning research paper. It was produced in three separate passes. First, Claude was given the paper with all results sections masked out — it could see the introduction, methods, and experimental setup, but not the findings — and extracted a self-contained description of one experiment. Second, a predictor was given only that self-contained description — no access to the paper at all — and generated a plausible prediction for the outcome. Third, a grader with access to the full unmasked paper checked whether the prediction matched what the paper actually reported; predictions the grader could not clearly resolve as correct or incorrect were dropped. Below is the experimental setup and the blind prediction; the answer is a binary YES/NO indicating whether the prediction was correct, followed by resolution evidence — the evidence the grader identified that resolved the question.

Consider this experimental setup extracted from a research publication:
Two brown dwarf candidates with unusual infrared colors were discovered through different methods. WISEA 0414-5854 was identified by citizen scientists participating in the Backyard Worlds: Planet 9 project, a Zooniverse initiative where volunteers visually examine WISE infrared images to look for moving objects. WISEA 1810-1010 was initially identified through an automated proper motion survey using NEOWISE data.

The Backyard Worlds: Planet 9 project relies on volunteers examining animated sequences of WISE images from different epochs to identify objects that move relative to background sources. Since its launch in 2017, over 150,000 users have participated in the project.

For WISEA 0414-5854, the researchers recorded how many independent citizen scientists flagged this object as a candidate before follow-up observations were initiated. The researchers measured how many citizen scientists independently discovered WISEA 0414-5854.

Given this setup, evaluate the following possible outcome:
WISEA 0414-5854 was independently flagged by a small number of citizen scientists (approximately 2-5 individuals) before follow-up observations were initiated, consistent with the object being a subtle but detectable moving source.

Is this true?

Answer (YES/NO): YES